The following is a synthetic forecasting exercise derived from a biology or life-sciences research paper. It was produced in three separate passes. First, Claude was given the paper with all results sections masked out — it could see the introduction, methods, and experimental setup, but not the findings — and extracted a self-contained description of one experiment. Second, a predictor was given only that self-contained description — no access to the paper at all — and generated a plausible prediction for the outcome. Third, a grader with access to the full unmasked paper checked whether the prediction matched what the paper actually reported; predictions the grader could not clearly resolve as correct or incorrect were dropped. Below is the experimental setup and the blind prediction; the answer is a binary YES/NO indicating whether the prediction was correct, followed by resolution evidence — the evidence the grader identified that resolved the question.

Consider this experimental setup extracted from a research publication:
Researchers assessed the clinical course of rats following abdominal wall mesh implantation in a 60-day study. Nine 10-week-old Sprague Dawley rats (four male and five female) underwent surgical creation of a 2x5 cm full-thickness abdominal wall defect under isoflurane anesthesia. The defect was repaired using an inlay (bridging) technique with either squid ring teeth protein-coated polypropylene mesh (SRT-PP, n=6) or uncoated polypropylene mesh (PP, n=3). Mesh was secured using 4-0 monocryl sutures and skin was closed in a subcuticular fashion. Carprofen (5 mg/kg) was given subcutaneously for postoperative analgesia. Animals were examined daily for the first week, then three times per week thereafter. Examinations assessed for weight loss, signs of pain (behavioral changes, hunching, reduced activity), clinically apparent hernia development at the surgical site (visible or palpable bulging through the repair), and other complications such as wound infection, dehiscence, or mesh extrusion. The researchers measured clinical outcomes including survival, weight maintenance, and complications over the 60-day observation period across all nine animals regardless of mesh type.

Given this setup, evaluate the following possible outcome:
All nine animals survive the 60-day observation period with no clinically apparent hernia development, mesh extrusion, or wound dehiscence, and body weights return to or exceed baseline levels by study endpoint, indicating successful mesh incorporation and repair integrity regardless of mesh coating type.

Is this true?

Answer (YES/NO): YES